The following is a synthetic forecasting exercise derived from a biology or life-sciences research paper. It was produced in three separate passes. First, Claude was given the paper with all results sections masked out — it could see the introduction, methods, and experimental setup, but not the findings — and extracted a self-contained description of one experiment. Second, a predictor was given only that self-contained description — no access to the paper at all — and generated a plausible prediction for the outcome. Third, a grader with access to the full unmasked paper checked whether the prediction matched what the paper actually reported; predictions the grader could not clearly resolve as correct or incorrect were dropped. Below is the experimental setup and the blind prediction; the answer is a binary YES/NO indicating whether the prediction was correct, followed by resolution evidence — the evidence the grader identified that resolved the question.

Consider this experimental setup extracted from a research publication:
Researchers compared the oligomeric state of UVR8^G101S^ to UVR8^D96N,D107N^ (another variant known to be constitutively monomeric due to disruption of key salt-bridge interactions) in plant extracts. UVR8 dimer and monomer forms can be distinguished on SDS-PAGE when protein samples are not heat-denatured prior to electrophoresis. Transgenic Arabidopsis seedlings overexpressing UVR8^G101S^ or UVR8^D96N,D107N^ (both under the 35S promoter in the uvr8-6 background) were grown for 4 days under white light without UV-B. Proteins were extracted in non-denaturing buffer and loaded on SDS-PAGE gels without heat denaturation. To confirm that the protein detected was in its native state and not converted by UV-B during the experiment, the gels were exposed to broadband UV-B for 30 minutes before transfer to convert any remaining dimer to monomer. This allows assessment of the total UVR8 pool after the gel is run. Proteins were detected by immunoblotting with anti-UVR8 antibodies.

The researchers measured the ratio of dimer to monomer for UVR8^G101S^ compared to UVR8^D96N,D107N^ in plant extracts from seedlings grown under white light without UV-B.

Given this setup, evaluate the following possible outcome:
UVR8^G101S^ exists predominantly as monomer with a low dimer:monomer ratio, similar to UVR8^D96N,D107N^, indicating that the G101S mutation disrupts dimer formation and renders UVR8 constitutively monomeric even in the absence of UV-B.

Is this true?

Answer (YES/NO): YES